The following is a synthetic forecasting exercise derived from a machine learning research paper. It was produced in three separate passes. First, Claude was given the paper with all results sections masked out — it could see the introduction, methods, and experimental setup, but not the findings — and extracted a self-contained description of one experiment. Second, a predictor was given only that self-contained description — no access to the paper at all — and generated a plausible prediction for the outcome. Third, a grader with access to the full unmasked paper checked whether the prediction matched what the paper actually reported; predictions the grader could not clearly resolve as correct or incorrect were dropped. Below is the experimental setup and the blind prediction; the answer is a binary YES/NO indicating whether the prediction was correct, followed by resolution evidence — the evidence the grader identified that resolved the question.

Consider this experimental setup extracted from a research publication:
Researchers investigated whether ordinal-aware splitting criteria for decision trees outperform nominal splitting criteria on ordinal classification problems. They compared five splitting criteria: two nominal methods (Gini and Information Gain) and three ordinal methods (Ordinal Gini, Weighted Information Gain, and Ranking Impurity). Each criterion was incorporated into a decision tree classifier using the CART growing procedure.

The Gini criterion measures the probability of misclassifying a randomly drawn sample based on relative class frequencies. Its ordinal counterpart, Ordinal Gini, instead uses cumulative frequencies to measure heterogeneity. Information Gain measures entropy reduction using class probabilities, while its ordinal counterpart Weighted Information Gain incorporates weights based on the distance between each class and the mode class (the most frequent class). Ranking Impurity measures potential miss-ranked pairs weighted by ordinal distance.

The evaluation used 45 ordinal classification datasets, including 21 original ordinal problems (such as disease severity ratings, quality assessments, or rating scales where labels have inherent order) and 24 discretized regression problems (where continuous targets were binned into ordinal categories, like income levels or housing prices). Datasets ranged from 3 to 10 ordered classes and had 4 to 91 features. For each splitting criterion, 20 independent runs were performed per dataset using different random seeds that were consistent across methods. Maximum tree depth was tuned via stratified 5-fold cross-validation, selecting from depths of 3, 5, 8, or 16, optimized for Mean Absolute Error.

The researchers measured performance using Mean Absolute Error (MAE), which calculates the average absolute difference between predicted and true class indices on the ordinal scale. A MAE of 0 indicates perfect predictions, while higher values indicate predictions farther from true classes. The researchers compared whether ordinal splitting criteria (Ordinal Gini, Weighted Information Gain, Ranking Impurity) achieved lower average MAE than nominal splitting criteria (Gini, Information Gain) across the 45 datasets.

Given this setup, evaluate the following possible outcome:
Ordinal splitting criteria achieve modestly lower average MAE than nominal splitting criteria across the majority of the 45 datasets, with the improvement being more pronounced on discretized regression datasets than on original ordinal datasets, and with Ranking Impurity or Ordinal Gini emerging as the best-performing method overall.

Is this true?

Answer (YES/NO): NO